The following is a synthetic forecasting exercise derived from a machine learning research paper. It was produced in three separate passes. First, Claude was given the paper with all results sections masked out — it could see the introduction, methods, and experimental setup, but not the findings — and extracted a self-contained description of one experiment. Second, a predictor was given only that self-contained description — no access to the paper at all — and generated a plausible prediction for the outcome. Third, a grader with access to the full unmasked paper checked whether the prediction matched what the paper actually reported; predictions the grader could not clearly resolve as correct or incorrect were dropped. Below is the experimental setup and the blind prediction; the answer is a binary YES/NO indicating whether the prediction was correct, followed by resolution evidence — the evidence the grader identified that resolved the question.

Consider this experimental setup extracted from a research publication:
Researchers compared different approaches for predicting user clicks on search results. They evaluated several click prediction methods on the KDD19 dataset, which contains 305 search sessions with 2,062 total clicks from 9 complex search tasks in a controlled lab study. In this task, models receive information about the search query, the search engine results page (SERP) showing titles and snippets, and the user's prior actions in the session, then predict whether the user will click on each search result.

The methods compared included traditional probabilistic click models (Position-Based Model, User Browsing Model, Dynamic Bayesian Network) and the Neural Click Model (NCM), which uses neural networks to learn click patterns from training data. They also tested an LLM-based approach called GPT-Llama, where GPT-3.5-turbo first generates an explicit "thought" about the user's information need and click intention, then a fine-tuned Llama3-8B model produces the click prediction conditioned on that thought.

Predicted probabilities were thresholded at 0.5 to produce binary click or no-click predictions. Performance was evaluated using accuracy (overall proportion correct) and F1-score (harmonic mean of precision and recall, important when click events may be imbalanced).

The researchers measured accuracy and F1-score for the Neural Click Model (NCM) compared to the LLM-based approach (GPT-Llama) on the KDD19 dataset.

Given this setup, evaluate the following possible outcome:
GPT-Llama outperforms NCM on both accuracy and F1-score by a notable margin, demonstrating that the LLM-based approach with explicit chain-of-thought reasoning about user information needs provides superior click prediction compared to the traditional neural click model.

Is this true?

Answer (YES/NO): NO